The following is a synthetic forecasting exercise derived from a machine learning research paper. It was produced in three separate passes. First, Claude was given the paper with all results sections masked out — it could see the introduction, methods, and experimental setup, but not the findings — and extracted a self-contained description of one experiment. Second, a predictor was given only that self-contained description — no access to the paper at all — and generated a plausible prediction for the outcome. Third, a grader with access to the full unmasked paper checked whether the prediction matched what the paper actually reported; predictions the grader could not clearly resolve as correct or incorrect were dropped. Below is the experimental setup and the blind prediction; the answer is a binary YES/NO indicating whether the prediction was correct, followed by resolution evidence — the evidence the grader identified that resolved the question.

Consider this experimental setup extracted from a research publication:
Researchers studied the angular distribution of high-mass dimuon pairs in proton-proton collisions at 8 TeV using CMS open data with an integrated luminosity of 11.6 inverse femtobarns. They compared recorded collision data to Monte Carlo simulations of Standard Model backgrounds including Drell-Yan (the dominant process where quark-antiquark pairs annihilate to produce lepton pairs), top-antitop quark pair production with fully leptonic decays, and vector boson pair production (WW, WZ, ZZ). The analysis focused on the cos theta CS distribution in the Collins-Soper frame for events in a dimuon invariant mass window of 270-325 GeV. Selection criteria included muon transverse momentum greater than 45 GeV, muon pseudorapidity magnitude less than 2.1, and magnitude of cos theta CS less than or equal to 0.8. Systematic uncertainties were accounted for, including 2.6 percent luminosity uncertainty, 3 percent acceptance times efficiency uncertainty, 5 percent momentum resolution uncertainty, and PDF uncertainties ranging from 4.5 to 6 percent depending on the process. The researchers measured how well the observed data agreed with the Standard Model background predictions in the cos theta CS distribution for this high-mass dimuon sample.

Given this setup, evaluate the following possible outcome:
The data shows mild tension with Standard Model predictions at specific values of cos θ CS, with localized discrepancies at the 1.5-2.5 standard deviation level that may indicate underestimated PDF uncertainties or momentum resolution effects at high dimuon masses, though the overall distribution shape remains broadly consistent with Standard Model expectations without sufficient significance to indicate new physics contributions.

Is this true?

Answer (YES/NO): NO